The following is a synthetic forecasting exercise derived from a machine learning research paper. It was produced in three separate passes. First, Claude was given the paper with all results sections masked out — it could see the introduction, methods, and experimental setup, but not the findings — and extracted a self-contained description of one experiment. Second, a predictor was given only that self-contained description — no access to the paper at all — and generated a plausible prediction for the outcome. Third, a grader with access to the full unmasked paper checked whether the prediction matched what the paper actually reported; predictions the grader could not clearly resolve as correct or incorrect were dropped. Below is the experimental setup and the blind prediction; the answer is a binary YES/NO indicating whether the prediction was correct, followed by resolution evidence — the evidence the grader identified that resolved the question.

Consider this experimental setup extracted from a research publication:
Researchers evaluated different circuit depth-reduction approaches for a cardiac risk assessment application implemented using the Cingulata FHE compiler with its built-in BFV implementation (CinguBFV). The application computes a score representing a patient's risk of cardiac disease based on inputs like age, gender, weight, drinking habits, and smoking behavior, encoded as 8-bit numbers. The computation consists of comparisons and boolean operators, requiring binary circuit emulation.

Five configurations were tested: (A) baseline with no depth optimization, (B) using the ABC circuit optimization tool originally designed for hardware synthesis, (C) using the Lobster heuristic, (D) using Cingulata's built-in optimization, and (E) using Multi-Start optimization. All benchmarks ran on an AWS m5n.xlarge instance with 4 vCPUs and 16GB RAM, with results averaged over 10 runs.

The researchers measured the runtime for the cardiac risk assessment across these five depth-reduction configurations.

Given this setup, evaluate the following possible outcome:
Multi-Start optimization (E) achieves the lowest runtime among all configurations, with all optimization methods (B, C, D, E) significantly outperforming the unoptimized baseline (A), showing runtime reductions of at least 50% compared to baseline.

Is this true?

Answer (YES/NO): NO